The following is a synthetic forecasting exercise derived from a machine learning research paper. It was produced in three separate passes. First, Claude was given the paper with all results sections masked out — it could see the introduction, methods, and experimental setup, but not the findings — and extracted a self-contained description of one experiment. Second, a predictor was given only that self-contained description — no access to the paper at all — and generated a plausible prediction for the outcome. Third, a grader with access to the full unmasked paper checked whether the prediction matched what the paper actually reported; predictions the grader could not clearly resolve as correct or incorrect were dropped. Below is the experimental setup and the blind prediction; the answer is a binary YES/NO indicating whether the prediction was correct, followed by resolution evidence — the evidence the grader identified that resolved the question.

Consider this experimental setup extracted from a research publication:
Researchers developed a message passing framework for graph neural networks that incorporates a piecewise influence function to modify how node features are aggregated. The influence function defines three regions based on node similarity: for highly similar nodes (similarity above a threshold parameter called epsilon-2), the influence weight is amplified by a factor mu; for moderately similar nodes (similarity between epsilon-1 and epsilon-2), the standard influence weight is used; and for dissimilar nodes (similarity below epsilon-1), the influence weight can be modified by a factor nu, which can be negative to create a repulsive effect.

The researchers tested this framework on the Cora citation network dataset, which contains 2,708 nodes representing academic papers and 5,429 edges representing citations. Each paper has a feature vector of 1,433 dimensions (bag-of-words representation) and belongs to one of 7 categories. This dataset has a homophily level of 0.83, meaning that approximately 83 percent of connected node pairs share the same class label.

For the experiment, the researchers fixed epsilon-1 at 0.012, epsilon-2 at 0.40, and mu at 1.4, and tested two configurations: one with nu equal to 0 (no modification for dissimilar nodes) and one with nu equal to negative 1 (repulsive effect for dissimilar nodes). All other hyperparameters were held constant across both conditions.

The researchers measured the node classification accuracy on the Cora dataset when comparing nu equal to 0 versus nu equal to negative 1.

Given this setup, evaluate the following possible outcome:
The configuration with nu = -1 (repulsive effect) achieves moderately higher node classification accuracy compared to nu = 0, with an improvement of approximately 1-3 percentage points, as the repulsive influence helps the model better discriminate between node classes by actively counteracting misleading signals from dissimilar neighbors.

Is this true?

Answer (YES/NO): NO